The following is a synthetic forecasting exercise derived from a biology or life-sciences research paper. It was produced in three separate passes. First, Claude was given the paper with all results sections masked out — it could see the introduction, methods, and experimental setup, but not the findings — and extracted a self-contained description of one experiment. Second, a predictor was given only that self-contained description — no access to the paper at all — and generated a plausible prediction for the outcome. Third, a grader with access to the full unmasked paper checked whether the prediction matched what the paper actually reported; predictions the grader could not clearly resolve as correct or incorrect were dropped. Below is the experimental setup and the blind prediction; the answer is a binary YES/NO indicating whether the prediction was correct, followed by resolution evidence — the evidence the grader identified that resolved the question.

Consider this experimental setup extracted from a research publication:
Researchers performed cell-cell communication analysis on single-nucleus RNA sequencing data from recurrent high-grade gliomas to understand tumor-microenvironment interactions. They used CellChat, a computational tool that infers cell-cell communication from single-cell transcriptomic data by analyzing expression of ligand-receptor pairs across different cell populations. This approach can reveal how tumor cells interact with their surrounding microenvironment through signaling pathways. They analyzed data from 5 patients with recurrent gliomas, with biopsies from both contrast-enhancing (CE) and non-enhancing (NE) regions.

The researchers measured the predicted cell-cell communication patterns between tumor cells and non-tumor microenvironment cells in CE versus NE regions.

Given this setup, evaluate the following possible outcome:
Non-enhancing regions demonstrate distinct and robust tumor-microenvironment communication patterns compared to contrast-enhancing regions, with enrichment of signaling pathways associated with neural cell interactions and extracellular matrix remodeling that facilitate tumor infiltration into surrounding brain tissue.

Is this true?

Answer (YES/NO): NO